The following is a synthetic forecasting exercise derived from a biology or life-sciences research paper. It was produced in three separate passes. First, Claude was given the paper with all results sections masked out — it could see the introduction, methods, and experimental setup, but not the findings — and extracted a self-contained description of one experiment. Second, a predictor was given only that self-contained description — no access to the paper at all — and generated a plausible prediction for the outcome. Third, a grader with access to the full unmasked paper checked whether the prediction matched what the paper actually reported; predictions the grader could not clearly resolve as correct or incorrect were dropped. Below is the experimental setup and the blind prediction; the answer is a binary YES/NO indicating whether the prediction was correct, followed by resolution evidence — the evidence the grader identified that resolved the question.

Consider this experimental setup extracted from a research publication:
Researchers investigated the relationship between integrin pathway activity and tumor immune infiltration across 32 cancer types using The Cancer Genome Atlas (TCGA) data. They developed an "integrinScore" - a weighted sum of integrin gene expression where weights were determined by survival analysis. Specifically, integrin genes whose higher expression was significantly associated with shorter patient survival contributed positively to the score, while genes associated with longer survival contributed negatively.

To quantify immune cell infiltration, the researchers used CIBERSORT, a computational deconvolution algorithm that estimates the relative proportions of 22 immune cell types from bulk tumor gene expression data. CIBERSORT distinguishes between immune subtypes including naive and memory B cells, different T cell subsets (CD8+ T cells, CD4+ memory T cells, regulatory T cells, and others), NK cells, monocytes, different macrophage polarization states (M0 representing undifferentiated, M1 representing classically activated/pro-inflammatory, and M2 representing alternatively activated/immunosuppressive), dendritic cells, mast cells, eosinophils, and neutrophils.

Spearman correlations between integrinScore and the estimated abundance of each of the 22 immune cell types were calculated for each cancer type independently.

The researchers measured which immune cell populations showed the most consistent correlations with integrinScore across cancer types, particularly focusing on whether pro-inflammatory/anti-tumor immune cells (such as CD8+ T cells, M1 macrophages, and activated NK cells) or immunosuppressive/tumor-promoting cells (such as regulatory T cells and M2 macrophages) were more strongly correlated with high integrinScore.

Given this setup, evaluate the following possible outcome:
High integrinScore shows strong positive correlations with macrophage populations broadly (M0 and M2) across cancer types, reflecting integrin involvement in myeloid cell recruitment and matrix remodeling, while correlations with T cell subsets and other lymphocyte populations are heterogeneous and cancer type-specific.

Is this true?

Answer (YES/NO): NO